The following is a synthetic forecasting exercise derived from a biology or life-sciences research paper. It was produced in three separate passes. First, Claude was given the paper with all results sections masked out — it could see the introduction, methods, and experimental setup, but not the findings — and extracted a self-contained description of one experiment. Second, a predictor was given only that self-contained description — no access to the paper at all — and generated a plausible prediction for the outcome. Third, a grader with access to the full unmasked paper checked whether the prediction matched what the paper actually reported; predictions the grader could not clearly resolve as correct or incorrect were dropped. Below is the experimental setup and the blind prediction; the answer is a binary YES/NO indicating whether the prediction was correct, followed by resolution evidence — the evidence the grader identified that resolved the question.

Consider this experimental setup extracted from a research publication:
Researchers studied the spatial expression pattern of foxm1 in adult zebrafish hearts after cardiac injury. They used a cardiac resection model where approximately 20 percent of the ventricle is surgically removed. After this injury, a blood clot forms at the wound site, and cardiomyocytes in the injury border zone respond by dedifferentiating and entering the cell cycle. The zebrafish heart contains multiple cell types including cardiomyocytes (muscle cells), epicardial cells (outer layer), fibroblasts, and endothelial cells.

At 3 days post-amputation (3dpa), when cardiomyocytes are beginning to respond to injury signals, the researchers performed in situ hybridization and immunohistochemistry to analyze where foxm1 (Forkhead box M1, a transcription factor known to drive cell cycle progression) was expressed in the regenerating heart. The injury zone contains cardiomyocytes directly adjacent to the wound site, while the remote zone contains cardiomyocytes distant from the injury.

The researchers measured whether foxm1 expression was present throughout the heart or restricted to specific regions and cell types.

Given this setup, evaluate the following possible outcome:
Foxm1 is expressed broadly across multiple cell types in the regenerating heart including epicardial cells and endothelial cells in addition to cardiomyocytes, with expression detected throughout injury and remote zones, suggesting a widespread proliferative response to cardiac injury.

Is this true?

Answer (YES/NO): NO